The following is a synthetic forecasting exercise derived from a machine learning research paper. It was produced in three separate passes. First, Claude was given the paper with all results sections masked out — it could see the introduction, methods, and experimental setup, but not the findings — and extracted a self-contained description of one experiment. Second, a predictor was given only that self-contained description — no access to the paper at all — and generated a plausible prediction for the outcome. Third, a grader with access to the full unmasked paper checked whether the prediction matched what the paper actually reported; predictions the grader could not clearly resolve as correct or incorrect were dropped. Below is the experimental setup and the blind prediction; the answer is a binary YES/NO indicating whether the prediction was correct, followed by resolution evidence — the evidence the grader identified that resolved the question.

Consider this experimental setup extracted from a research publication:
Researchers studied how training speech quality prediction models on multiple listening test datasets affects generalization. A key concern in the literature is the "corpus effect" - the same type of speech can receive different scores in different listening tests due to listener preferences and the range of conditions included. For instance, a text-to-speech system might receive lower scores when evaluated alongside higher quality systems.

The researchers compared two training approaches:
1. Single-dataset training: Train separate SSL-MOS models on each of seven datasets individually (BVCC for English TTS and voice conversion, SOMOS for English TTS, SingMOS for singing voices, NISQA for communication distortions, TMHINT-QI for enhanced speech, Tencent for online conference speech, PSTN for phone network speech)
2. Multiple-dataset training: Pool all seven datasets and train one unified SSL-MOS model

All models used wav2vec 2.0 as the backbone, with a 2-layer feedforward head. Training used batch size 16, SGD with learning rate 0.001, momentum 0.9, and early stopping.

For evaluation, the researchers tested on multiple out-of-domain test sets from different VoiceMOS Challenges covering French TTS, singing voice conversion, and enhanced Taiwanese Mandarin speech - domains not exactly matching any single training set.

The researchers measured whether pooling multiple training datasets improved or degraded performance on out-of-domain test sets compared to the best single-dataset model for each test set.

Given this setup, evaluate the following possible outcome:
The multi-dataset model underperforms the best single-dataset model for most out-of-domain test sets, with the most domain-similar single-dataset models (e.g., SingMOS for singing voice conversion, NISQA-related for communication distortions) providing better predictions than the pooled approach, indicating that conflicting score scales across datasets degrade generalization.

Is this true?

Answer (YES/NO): NO